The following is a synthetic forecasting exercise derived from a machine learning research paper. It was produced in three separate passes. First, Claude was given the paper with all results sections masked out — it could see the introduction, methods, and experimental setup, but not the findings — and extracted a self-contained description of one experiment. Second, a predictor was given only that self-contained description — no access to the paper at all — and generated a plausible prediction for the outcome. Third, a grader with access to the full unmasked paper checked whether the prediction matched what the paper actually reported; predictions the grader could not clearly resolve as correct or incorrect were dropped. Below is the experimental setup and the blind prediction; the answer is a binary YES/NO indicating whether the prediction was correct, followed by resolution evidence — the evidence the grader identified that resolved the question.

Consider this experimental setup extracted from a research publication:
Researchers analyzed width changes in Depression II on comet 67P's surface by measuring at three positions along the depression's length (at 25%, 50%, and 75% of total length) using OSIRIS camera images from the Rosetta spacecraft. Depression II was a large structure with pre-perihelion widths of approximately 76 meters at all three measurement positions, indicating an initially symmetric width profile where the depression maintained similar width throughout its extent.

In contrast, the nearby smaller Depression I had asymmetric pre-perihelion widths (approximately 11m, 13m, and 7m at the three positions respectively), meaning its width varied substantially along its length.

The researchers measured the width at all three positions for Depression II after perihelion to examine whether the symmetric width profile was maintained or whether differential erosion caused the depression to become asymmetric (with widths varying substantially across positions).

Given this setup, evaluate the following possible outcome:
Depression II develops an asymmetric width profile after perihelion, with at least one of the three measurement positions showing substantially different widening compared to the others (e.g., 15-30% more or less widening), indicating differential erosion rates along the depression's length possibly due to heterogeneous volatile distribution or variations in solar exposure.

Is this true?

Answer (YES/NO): NO